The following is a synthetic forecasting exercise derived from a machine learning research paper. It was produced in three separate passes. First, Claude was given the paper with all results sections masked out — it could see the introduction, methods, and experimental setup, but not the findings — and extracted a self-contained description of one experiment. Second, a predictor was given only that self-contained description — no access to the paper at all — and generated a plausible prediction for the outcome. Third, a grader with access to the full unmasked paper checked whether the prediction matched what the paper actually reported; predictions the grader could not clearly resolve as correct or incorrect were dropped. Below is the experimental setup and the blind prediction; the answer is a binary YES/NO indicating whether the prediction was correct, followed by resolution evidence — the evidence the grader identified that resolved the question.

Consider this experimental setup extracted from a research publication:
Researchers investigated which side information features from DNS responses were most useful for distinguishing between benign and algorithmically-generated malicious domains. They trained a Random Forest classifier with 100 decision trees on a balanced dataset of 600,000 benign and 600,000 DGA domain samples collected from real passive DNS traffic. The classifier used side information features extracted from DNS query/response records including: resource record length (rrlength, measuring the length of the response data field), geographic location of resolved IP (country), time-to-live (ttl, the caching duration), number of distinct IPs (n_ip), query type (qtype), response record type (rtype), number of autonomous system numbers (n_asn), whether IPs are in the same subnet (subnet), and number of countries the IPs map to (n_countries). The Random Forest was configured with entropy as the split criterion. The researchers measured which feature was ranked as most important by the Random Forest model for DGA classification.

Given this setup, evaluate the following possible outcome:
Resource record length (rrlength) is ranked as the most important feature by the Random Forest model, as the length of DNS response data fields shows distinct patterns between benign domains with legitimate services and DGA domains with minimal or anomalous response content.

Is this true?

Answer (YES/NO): YES